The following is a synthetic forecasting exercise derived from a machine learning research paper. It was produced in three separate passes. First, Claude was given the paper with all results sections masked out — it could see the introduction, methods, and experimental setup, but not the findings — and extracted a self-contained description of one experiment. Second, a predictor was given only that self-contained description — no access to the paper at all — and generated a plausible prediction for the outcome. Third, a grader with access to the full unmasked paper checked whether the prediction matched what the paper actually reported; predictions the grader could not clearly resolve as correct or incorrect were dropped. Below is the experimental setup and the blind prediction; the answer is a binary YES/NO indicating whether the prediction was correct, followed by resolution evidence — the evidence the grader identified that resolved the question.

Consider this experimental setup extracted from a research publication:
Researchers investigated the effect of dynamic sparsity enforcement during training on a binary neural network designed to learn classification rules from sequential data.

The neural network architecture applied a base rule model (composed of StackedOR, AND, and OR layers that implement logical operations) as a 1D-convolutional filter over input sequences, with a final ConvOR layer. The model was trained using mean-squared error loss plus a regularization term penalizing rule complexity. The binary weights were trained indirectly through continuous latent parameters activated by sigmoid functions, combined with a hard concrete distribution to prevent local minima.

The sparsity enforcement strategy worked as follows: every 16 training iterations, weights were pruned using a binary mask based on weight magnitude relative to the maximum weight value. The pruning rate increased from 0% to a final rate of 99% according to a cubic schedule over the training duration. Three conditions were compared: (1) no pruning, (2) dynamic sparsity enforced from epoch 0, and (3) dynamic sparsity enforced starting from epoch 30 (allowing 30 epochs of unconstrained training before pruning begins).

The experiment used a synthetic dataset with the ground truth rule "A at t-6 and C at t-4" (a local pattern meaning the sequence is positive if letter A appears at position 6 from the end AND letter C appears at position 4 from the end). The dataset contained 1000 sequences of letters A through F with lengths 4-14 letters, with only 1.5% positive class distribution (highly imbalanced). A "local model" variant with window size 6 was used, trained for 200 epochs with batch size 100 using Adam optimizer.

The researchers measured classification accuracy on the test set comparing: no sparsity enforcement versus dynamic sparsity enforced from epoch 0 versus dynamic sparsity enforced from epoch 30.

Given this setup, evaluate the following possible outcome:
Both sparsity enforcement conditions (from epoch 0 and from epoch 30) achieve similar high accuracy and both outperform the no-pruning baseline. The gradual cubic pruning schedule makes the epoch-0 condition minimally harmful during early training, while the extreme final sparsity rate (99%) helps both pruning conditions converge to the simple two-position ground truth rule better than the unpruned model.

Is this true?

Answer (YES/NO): NO